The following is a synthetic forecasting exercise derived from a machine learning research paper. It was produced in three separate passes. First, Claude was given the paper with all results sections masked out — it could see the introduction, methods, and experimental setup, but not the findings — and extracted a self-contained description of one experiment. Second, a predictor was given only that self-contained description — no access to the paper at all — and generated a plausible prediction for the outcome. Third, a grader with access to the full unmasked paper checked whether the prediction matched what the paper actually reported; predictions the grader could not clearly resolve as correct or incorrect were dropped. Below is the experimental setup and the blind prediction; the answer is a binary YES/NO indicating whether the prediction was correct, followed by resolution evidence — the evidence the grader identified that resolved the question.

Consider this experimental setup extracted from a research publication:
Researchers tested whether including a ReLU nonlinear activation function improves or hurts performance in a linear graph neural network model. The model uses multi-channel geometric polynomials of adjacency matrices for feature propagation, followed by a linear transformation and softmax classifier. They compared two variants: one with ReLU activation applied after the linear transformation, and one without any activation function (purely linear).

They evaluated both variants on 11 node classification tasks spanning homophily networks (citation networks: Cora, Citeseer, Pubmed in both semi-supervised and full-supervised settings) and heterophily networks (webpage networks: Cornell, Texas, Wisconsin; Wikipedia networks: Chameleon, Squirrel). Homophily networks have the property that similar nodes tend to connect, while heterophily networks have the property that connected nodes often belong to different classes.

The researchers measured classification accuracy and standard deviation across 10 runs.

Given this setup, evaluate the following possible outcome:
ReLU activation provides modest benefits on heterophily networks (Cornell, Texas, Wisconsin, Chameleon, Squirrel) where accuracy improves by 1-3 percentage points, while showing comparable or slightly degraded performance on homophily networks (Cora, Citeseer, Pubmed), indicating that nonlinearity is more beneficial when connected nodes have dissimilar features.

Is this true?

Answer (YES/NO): NO